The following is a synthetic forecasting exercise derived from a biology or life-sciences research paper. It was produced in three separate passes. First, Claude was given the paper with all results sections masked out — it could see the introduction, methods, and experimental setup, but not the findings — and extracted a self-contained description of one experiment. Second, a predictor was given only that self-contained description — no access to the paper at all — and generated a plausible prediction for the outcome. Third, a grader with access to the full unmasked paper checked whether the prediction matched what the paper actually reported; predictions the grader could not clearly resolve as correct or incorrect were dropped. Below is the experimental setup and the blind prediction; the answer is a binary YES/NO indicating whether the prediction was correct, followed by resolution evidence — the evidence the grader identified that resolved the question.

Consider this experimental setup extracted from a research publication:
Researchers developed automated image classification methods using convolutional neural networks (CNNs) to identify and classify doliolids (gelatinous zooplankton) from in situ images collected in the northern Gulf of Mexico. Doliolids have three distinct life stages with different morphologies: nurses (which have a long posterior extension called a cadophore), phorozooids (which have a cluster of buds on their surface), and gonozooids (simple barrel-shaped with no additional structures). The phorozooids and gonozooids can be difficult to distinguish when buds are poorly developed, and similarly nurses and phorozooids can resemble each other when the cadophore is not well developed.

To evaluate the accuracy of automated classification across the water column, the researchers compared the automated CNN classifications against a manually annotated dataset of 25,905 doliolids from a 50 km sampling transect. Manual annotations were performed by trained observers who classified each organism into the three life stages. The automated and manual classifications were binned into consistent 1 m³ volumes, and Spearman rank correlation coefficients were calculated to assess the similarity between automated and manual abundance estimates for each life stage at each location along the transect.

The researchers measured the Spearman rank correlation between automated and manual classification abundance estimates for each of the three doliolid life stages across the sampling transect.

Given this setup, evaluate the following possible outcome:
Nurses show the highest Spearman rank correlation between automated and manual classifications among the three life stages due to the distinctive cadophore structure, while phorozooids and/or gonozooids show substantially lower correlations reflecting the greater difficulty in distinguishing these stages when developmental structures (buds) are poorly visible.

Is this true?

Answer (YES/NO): YES